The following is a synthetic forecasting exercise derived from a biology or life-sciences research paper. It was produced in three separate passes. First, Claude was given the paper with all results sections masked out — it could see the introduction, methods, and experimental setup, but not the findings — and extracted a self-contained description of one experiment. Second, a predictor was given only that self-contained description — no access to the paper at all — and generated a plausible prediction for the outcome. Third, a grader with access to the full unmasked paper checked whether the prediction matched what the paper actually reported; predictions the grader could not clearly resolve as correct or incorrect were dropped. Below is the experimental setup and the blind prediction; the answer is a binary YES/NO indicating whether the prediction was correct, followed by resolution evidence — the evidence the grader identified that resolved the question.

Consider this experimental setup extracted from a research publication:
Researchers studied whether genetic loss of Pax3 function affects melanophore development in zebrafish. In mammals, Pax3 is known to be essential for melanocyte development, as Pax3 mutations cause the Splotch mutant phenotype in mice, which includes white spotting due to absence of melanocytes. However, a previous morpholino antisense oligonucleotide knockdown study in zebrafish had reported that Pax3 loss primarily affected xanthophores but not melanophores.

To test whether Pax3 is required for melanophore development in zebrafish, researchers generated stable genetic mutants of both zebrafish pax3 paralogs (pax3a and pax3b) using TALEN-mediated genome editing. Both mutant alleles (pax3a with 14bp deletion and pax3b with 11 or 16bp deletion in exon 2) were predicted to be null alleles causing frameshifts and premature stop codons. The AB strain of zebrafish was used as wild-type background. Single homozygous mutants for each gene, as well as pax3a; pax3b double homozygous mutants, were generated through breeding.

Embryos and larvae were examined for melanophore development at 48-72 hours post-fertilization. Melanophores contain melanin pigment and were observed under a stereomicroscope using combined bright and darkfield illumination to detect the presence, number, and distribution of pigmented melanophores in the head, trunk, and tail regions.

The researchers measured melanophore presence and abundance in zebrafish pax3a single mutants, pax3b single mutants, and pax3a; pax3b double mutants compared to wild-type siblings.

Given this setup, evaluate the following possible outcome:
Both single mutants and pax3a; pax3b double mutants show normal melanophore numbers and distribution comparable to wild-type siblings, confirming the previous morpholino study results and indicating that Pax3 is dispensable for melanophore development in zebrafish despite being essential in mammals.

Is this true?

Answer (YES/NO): YES